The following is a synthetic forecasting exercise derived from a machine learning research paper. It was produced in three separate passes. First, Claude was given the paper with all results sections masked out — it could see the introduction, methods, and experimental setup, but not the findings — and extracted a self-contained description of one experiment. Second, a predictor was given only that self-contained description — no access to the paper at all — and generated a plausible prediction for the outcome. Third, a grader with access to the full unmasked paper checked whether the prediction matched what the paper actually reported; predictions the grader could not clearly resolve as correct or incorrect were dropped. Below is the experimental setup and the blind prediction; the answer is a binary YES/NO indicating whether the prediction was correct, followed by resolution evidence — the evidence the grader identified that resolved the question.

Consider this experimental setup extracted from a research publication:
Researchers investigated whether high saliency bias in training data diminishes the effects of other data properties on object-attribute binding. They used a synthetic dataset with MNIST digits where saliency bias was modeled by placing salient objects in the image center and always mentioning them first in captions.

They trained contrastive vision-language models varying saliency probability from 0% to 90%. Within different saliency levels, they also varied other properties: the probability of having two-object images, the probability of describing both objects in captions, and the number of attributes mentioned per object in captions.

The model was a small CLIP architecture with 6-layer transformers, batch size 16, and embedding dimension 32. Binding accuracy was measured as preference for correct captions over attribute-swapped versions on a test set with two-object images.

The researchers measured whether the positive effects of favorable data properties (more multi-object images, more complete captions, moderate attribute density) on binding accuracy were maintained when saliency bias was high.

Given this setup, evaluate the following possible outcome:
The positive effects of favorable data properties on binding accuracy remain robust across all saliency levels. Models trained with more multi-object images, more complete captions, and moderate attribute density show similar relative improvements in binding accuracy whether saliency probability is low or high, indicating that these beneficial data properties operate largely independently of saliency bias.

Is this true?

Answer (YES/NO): NO